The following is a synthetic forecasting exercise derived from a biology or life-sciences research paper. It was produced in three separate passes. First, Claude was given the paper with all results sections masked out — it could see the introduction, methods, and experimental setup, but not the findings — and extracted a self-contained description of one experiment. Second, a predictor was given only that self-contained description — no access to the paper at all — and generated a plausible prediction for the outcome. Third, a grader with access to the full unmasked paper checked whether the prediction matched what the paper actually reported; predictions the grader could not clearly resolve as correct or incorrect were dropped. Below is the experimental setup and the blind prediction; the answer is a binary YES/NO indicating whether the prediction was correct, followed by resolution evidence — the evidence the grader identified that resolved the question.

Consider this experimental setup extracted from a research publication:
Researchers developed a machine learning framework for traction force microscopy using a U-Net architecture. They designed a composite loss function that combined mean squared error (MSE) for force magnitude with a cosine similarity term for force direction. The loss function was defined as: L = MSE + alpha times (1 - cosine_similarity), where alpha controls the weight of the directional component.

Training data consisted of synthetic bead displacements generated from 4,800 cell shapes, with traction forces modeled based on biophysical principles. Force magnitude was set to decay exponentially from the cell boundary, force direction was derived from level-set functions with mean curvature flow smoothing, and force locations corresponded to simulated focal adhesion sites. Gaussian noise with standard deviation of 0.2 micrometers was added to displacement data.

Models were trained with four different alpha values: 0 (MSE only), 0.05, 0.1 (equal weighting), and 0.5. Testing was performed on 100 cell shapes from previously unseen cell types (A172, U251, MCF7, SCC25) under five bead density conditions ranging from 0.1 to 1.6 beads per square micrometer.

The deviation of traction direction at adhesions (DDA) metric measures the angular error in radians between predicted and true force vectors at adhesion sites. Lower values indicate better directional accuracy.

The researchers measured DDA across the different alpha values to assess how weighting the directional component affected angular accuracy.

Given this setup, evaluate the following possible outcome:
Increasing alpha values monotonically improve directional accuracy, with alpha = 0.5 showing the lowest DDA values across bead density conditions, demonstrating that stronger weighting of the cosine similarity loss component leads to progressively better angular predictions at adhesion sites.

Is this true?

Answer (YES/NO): YES